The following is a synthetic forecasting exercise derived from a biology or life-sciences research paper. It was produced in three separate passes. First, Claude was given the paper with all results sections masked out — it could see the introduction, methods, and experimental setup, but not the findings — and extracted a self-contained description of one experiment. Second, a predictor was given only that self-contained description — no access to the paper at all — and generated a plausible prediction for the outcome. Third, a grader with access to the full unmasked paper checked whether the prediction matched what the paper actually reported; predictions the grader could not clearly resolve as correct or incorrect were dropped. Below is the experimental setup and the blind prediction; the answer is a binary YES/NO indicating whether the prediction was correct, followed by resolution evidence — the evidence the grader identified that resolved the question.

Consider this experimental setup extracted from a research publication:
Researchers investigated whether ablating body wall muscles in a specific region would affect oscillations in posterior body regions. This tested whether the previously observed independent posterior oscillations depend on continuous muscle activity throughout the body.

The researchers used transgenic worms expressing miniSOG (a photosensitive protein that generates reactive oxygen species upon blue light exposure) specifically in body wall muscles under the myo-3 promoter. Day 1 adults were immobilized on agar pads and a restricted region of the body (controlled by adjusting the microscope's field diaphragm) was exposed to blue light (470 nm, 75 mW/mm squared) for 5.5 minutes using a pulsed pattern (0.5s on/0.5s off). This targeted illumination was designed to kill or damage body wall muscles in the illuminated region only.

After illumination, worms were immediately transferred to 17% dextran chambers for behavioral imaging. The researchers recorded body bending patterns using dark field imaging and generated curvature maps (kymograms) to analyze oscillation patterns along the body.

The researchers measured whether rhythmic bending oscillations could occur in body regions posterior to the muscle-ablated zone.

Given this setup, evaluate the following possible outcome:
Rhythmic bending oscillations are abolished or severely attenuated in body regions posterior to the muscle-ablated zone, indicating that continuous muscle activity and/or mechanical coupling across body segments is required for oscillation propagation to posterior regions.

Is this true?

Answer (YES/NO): NO